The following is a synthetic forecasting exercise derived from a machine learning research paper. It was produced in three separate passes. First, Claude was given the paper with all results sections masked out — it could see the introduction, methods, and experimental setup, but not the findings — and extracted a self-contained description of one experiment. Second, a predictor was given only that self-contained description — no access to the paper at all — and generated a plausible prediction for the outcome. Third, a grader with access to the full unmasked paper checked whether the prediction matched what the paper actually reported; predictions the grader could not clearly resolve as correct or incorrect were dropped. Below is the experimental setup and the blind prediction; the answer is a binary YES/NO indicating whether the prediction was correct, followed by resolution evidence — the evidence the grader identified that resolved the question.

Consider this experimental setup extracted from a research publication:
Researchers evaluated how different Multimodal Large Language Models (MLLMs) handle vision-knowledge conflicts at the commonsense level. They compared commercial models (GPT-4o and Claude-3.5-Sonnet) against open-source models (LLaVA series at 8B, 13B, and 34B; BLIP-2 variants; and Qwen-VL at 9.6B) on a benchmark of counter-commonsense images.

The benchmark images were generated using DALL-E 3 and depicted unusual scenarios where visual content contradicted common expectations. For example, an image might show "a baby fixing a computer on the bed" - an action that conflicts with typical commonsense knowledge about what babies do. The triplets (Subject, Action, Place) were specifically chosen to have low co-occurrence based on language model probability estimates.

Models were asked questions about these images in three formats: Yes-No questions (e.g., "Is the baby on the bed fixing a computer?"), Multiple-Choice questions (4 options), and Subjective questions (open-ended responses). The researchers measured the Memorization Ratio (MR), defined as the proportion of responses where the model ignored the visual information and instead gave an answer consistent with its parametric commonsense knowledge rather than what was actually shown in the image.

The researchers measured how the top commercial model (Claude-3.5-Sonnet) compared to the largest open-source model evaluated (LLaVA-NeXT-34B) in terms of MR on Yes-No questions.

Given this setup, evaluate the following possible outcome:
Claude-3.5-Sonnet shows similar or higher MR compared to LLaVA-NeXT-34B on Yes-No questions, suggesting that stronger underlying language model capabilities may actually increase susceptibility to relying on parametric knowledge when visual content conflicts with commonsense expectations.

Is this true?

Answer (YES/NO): YES